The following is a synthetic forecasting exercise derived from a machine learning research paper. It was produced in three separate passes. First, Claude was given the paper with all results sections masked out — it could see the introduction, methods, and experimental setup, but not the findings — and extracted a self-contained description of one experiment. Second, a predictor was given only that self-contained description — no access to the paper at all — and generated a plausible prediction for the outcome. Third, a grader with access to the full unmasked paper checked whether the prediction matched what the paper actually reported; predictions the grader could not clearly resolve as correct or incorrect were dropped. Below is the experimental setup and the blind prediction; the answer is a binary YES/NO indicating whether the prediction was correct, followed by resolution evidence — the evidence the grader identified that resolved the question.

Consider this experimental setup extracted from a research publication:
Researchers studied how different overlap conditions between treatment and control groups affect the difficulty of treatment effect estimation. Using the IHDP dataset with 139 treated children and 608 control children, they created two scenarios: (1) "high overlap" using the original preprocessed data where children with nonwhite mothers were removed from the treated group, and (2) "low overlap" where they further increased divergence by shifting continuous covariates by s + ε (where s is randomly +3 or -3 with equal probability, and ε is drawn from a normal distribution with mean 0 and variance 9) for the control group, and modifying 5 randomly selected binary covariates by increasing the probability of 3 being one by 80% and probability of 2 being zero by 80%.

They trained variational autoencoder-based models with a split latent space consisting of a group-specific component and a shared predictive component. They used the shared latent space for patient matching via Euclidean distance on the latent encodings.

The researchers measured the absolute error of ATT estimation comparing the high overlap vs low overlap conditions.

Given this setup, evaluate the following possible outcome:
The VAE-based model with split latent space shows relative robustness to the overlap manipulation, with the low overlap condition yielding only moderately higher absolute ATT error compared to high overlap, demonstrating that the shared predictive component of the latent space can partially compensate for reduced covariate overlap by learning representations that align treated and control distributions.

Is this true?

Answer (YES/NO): NO